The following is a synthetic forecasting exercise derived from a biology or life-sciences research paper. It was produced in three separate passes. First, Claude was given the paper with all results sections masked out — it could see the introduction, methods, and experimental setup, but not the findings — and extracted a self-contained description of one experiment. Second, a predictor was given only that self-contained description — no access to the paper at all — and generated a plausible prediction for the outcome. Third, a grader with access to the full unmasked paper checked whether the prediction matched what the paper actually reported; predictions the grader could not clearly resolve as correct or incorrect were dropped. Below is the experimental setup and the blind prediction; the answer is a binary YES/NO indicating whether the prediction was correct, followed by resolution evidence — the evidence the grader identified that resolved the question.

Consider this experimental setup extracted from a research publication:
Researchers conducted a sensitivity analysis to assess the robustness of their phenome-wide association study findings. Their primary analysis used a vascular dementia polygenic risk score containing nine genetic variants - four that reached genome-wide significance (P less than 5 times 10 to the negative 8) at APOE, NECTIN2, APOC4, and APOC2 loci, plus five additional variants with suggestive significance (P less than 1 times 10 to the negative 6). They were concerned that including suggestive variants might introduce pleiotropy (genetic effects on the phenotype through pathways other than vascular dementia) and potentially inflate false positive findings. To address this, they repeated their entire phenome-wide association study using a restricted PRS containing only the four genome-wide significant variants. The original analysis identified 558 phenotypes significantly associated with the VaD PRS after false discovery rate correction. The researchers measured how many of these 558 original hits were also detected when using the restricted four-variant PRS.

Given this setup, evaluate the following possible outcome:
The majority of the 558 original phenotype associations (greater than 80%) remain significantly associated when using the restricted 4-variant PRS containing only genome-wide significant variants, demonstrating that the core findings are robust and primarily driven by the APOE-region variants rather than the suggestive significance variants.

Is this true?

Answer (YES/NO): NO